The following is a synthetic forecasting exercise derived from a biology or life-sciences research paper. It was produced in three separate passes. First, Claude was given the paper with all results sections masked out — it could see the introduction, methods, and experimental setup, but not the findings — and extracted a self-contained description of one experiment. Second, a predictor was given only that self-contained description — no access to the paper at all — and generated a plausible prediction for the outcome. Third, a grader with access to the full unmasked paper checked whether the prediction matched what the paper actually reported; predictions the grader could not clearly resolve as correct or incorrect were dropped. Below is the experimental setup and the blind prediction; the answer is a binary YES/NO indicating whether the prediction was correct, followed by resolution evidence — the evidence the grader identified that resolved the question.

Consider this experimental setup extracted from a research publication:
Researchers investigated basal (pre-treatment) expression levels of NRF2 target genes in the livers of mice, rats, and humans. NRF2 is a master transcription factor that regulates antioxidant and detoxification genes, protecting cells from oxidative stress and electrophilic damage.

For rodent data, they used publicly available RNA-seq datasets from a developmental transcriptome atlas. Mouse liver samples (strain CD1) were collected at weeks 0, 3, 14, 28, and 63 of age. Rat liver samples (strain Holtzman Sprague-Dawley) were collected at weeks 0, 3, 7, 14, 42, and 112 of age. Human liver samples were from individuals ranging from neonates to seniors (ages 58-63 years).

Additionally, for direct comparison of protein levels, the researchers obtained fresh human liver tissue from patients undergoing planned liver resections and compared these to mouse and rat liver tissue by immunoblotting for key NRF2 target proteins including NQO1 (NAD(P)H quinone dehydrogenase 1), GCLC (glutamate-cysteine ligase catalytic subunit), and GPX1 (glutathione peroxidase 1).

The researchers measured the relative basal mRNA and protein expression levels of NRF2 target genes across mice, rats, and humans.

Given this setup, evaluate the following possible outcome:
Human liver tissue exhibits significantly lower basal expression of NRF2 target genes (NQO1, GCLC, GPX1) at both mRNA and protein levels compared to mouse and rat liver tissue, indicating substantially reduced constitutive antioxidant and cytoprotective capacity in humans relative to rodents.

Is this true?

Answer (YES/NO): NO